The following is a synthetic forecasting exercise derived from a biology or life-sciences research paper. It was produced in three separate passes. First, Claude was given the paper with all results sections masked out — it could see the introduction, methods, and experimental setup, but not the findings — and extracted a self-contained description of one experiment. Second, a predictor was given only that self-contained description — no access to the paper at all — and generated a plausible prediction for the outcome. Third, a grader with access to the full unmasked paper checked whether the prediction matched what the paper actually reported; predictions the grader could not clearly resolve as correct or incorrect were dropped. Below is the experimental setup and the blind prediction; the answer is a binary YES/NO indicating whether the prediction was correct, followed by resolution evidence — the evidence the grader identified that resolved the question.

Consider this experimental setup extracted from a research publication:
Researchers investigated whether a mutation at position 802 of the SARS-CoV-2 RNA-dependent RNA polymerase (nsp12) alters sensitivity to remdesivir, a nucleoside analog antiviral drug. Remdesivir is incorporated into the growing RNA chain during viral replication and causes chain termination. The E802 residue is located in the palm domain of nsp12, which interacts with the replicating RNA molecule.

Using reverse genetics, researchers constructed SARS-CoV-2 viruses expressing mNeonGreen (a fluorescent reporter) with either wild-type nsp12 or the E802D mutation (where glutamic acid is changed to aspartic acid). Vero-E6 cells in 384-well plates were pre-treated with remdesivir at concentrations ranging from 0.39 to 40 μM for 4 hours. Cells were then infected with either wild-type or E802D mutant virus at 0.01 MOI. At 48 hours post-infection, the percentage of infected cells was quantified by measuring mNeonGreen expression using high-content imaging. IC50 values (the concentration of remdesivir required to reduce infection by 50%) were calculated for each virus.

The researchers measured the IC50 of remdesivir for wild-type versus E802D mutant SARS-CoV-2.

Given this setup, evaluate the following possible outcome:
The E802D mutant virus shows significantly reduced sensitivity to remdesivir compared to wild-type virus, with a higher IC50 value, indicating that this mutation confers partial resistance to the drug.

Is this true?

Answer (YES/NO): YES